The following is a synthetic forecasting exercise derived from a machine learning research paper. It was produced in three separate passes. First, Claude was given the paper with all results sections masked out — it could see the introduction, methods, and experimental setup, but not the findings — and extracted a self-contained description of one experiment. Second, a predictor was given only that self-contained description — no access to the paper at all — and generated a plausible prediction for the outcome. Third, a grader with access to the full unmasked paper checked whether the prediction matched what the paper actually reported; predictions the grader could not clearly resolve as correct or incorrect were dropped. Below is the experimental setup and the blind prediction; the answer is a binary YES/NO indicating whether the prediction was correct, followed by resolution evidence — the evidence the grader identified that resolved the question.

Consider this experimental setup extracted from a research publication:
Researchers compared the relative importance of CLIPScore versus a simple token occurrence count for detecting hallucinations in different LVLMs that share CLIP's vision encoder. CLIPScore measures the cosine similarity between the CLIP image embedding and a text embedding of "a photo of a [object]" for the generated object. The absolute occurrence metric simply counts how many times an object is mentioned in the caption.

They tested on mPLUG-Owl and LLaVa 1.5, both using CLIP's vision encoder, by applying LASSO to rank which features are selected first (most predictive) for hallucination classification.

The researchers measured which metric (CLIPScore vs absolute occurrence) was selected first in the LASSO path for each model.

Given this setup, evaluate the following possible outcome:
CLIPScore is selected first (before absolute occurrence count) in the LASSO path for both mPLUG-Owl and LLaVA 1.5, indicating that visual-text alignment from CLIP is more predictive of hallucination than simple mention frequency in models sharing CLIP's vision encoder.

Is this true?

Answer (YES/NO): NO